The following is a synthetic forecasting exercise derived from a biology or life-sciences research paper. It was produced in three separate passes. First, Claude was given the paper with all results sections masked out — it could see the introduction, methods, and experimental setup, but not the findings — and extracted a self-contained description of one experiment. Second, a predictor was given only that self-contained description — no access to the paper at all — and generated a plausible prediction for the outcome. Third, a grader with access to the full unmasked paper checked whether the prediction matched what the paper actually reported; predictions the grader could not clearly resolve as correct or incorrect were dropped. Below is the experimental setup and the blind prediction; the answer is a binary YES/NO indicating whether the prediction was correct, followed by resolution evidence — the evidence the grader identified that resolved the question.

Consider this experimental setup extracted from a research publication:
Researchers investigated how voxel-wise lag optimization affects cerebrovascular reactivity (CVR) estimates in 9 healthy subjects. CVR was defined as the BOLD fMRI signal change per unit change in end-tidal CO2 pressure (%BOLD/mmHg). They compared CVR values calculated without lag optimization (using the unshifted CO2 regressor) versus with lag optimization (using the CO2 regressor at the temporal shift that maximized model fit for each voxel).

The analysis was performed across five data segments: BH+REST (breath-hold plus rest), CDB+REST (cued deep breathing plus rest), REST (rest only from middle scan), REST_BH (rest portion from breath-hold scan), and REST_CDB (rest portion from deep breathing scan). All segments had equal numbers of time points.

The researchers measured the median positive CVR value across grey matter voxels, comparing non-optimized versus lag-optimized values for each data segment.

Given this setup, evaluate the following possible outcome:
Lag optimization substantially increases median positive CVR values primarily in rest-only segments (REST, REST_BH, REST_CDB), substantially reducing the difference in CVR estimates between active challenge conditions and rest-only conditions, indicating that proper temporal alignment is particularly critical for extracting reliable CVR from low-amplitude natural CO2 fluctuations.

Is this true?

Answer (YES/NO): NO